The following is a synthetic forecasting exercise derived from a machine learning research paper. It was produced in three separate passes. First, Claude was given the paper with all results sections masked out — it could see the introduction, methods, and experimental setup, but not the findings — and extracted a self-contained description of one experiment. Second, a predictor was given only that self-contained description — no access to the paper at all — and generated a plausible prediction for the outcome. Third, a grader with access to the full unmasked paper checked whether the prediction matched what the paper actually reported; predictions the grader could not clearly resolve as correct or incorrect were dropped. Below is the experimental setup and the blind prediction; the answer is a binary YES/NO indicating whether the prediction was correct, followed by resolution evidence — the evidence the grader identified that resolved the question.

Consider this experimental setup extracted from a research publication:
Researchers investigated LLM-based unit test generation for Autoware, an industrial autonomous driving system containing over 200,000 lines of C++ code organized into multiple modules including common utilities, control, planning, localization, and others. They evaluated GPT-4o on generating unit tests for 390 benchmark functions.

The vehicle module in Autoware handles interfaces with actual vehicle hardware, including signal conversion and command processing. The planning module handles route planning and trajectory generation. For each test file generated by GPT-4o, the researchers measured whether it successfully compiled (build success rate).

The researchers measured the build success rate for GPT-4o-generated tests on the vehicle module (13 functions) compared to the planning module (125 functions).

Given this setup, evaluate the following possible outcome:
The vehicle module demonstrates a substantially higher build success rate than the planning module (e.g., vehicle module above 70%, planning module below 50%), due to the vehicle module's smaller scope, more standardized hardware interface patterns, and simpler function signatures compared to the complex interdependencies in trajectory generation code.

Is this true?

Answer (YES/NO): NO